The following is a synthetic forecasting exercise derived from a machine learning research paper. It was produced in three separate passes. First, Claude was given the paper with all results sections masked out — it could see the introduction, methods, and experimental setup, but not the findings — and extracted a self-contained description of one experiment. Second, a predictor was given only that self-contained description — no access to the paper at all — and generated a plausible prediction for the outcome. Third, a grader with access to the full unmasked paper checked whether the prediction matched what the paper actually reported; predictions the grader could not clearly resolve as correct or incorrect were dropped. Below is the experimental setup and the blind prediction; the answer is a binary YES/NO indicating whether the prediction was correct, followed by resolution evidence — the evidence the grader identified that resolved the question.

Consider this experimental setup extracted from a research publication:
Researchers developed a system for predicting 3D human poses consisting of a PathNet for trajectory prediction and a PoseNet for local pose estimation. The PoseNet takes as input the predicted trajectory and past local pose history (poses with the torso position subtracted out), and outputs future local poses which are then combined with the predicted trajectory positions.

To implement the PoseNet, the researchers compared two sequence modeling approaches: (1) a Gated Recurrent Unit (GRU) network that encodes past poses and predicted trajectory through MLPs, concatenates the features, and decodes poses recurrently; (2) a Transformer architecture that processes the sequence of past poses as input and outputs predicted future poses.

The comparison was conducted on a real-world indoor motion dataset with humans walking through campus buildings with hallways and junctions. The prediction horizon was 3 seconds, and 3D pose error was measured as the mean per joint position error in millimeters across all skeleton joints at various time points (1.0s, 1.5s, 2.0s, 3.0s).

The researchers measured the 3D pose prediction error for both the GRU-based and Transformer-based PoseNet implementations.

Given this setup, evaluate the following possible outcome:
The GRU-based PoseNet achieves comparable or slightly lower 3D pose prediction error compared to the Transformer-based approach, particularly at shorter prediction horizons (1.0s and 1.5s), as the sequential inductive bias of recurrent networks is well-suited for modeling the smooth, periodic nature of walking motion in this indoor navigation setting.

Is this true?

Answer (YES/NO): NO